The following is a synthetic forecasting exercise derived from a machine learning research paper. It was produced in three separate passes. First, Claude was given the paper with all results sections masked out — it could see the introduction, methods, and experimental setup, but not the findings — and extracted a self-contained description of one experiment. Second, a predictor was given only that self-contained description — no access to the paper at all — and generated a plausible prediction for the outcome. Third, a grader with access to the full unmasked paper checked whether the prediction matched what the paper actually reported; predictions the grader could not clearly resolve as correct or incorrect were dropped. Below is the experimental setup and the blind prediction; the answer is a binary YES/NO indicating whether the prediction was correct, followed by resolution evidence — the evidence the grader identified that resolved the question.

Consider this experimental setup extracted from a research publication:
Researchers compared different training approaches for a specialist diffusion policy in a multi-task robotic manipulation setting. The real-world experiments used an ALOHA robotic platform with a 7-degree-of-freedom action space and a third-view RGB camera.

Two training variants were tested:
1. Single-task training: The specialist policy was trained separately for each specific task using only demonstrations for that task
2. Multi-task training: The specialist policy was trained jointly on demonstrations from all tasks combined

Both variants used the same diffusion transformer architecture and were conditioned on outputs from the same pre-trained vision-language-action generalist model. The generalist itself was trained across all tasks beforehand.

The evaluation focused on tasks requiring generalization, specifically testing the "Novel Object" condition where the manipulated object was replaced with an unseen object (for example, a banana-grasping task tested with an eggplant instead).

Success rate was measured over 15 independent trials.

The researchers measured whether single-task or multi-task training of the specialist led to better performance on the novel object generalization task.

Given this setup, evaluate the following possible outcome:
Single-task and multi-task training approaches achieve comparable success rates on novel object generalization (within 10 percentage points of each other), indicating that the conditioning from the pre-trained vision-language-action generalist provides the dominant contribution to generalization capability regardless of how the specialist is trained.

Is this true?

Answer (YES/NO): NO